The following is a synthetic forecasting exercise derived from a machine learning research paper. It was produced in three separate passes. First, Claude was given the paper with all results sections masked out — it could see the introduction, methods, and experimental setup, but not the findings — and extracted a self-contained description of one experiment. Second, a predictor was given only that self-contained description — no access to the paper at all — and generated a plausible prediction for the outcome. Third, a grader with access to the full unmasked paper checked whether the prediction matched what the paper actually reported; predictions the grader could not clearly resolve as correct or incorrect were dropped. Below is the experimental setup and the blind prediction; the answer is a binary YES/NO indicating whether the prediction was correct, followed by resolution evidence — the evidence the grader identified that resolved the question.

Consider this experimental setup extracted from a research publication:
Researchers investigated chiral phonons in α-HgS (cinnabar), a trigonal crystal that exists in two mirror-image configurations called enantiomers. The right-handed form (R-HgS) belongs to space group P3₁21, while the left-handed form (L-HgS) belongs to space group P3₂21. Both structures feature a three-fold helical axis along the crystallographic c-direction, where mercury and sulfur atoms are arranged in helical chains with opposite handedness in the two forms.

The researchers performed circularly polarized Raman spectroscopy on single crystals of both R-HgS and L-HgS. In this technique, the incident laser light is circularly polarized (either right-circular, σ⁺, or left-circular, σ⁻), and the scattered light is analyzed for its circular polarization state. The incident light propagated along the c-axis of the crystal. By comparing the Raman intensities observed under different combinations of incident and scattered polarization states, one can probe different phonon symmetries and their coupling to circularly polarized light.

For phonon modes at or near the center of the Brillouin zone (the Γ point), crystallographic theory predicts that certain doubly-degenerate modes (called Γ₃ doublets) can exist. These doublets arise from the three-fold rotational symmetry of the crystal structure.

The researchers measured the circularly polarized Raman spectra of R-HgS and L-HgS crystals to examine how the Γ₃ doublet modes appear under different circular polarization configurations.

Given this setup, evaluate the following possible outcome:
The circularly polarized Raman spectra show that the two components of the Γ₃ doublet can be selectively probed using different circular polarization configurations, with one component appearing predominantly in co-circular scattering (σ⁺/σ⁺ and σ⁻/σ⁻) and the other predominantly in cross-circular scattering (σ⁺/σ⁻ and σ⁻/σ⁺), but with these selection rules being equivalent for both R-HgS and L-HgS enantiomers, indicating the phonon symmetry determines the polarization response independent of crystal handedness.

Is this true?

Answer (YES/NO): NO